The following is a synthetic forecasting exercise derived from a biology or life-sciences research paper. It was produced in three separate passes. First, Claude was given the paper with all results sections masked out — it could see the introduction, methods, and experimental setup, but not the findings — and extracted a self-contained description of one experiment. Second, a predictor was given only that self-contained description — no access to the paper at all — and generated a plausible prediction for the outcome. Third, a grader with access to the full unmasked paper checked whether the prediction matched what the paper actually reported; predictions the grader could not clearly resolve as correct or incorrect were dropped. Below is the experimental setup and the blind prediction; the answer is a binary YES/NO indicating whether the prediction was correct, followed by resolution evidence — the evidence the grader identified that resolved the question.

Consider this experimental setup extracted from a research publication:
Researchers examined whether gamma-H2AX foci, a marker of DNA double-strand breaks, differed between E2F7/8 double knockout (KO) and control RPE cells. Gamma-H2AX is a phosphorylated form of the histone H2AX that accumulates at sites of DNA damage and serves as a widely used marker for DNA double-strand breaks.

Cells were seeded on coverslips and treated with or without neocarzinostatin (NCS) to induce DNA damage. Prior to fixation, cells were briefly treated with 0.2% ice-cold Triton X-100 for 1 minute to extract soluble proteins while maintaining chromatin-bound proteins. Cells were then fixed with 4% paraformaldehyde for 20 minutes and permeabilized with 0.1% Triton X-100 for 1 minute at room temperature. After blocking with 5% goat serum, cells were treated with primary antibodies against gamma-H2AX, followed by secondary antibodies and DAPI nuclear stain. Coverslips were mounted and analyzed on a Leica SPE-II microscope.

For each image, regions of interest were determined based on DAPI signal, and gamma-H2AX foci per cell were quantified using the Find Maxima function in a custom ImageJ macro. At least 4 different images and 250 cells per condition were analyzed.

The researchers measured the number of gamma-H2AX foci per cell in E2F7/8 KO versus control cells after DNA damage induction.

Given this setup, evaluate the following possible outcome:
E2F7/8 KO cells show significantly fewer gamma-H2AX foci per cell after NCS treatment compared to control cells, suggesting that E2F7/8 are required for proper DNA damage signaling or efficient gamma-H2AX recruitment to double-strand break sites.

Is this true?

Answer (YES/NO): NO